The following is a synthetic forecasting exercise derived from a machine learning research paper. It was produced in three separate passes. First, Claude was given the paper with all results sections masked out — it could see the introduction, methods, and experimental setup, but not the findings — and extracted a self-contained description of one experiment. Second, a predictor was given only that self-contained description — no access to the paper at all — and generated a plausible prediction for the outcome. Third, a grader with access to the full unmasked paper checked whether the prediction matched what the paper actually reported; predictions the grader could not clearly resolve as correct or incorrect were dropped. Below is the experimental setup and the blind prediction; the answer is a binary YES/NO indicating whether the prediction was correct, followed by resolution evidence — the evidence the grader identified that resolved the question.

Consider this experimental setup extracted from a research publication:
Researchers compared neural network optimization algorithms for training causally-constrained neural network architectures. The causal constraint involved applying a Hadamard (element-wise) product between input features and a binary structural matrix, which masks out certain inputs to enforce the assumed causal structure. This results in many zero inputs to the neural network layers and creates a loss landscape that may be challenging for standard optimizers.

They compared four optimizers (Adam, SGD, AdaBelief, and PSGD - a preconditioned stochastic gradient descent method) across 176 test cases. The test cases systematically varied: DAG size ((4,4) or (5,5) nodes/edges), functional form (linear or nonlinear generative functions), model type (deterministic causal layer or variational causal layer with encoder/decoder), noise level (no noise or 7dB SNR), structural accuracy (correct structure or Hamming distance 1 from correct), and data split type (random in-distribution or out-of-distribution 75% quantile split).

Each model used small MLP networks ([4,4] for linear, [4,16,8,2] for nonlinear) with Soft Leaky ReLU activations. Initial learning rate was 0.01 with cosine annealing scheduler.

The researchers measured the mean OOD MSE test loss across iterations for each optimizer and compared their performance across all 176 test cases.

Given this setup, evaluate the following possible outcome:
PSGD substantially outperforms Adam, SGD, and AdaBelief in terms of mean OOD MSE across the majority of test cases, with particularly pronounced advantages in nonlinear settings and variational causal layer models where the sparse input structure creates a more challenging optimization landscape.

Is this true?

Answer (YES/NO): NO